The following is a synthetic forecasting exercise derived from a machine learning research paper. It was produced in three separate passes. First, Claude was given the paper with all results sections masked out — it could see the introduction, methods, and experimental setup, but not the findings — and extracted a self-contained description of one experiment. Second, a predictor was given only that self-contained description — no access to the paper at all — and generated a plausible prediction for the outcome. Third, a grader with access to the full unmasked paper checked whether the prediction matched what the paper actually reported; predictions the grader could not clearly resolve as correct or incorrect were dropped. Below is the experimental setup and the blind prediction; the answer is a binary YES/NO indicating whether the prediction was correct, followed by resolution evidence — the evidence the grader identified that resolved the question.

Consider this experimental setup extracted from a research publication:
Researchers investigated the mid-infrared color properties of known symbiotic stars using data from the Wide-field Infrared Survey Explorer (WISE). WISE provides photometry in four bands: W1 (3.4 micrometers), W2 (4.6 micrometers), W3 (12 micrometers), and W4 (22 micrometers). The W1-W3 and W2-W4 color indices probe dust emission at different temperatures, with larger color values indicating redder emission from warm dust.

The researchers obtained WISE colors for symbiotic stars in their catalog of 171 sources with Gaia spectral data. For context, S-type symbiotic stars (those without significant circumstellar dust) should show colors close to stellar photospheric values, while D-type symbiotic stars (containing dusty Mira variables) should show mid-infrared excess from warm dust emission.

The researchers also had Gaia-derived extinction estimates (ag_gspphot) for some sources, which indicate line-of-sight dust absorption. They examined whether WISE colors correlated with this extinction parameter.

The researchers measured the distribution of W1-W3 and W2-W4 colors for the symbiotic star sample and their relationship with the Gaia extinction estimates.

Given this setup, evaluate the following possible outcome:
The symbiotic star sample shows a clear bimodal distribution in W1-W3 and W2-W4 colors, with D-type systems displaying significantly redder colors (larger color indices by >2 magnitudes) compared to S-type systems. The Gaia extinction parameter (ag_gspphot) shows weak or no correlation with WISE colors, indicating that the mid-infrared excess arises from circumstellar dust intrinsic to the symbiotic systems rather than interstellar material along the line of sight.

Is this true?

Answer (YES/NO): NO